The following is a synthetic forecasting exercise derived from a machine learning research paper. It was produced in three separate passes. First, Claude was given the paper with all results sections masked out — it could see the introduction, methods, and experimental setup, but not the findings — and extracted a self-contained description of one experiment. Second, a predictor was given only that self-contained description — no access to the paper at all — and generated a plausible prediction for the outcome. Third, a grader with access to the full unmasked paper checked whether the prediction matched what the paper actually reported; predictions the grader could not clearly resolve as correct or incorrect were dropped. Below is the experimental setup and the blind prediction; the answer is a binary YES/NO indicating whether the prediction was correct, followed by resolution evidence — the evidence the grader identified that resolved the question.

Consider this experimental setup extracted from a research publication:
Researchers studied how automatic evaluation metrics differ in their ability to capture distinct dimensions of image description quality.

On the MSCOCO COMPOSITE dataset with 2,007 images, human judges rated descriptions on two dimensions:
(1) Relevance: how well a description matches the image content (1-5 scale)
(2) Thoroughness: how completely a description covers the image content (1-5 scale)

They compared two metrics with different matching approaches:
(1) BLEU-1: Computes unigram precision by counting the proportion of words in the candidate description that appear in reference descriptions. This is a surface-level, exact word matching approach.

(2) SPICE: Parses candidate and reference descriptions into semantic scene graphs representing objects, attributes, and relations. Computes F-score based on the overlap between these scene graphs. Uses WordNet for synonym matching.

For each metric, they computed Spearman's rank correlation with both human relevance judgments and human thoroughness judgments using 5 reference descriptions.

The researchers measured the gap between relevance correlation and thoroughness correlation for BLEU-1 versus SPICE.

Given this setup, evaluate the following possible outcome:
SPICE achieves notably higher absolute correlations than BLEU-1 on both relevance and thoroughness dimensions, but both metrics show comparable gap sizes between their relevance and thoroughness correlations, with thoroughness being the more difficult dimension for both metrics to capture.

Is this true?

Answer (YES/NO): NO